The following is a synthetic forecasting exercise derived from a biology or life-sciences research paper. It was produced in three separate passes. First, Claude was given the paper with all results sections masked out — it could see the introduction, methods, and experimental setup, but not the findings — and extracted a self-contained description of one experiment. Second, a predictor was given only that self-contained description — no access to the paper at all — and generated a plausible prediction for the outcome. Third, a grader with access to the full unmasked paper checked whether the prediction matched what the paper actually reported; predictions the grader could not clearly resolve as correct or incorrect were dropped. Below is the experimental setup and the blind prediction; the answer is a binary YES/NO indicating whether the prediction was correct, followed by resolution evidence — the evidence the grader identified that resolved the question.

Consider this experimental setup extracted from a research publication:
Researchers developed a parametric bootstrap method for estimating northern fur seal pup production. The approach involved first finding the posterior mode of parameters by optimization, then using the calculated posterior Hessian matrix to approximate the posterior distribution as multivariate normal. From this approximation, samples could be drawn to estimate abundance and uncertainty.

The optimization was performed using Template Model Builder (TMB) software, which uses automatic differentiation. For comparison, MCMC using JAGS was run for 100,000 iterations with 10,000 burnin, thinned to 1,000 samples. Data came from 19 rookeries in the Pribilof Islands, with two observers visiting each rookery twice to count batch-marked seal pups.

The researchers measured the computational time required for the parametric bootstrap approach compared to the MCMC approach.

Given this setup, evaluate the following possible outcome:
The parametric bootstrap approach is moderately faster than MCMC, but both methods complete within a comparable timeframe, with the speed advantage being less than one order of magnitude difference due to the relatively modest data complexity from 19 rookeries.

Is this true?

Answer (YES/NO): NO